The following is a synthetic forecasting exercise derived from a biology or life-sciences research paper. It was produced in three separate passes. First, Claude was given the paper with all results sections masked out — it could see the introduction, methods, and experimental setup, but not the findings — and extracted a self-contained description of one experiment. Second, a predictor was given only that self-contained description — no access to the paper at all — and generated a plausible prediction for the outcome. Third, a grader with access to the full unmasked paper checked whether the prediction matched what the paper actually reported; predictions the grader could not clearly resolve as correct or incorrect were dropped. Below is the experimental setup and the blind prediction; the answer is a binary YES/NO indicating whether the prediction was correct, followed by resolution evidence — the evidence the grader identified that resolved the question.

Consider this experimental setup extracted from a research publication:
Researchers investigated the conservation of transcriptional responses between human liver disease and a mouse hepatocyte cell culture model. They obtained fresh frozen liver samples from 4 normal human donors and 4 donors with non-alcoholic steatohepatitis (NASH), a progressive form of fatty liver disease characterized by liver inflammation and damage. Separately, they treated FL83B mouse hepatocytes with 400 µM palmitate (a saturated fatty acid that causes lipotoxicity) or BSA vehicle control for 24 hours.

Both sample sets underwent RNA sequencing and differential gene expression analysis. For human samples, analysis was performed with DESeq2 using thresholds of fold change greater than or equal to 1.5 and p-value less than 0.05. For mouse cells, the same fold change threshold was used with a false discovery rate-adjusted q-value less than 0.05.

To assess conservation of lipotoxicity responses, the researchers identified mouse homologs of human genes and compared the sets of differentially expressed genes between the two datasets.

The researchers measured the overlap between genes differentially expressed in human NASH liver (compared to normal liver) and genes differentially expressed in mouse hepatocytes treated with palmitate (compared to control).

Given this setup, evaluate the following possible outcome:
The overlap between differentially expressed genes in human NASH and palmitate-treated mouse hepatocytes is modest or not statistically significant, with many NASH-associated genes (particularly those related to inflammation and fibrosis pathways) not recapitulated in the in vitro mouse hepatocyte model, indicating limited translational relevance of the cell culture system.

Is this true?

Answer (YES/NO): NO